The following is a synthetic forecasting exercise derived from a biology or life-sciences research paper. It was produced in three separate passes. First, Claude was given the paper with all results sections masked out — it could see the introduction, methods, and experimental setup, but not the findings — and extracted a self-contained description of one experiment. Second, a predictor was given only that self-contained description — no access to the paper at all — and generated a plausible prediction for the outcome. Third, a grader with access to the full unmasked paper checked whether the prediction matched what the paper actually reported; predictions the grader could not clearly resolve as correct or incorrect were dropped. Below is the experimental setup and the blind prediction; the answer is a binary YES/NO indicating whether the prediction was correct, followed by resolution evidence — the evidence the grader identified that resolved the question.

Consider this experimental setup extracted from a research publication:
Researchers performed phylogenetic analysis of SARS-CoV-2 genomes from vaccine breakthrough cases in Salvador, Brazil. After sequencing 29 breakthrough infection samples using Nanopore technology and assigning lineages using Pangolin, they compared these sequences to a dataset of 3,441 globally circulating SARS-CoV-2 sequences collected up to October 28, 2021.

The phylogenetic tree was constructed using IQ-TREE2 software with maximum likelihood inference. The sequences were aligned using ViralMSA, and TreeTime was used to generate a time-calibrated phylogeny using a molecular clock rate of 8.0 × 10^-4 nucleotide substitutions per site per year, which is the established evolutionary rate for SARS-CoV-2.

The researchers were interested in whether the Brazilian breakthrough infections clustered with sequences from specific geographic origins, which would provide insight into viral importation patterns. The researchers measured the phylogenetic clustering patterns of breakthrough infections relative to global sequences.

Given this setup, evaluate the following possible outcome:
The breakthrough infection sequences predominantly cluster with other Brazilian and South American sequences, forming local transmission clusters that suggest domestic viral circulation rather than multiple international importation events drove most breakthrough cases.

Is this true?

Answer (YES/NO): NO